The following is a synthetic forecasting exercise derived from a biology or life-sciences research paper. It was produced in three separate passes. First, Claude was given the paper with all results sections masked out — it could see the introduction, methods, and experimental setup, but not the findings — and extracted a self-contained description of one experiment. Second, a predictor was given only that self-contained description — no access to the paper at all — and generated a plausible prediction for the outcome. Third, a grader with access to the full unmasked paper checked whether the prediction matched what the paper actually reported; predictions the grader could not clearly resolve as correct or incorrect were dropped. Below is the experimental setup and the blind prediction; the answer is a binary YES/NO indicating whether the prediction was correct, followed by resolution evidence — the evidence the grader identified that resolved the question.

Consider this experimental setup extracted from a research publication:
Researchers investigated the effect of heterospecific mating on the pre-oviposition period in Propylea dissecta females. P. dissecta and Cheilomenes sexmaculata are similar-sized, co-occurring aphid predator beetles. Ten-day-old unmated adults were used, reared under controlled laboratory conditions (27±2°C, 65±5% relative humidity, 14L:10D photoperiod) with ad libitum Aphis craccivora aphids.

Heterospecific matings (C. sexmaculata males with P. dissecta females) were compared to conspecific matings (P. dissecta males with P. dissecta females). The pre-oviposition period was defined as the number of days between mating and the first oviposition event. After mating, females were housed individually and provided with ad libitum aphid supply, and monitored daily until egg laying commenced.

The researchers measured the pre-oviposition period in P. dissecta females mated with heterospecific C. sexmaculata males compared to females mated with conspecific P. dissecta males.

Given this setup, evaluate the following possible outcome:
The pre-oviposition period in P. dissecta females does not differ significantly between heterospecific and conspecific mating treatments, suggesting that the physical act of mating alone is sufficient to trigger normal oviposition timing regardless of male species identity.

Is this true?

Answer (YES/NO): NO